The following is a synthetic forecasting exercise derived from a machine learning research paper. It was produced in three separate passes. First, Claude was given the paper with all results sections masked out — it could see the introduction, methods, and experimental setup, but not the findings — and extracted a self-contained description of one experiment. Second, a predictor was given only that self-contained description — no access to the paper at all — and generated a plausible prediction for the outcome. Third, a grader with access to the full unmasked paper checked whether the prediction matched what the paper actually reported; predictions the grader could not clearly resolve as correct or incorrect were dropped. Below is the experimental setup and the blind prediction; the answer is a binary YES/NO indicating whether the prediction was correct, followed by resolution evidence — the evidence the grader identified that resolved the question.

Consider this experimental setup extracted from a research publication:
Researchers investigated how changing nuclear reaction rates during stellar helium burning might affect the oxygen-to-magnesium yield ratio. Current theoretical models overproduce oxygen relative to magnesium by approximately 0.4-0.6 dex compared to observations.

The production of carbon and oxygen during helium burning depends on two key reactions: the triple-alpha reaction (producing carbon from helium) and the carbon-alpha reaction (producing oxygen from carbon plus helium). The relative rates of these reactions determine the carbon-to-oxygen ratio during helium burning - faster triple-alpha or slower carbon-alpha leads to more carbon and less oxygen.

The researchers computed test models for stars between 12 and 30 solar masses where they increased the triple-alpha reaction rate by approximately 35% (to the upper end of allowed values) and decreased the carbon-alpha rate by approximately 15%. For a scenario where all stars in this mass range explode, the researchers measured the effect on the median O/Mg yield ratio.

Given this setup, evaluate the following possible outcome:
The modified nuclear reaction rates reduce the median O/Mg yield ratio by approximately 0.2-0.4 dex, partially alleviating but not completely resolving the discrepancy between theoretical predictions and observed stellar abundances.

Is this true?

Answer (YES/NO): NO